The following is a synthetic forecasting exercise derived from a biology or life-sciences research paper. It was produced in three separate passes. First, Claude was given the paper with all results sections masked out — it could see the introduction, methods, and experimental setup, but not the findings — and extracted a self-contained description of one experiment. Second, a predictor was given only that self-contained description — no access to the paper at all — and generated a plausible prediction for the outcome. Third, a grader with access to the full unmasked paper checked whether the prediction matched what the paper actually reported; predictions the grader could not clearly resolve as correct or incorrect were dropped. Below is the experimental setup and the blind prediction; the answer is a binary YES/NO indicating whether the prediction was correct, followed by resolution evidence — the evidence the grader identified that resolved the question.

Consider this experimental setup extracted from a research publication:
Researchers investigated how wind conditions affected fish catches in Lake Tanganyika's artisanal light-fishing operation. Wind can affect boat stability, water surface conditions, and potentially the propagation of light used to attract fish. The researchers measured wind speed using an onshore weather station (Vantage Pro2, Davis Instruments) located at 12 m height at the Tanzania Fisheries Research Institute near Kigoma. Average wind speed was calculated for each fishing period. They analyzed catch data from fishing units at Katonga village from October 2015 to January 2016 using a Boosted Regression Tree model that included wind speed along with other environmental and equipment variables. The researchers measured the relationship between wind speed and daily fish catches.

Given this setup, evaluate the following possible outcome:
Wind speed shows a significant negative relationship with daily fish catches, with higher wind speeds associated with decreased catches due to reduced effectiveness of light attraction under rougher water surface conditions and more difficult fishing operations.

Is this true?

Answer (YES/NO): YES